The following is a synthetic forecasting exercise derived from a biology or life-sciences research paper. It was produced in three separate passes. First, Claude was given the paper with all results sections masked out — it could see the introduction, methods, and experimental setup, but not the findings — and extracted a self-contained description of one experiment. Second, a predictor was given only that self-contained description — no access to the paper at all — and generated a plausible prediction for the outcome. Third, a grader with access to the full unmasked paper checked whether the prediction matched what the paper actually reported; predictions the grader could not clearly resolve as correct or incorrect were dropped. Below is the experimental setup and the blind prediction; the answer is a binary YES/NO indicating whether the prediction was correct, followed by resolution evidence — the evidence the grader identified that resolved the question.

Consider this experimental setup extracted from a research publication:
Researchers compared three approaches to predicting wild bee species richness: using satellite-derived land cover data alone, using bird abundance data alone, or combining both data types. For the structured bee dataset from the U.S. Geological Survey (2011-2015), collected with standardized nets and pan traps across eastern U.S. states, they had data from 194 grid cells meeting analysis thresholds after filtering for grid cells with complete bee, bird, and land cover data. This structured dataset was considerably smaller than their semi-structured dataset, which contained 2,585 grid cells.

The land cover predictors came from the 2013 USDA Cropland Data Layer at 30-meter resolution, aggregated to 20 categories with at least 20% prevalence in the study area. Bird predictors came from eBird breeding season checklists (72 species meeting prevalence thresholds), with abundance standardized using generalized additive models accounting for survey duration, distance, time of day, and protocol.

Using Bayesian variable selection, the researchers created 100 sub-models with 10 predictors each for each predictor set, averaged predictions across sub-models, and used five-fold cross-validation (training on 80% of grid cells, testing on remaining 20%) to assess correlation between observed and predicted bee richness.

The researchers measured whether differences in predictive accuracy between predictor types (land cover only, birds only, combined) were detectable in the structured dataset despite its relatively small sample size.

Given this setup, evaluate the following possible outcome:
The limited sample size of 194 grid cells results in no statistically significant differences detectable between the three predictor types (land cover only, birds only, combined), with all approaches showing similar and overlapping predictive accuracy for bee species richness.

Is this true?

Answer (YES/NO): NO